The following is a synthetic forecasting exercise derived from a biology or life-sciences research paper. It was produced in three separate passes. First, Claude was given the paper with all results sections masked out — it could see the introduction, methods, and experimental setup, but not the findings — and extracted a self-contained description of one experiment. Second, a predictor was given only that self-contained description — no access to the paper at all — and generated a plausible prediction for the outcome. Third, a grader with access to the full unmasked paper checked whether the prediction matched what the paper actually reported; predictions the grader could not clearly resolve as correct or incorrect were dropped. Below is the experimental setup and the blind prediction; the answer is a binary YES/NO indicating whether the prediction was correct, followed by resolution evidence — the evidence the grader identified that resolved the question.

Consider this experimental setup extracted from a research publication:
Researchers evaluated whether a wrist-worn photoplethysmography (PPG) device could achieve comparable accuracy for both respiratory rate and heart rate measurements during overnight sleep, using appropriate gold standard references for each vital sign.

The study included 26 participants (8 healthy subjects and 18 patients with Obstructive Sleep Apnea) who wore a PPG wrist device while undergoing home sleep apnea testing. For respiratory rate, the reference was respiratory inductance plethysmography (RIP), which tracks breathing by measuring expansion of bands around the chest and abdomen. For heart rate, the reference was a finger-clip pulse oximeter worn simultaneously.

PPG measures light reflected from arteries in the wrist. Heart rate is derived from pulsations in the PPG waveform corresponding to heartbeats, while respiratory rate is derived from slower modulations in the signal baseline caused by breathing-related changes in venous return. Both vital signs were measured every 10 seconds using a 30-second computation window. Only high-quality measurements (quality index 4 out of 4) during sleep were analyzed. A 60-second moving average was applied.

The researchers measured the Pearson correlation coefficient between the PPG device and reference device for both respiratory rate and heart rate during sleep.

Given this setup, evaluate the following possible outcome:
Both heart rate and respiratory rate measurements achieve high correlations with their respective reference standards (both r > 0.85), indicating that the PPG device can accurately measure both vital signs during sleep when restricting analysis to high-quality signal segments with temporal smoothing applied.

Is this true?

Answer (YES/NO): YES